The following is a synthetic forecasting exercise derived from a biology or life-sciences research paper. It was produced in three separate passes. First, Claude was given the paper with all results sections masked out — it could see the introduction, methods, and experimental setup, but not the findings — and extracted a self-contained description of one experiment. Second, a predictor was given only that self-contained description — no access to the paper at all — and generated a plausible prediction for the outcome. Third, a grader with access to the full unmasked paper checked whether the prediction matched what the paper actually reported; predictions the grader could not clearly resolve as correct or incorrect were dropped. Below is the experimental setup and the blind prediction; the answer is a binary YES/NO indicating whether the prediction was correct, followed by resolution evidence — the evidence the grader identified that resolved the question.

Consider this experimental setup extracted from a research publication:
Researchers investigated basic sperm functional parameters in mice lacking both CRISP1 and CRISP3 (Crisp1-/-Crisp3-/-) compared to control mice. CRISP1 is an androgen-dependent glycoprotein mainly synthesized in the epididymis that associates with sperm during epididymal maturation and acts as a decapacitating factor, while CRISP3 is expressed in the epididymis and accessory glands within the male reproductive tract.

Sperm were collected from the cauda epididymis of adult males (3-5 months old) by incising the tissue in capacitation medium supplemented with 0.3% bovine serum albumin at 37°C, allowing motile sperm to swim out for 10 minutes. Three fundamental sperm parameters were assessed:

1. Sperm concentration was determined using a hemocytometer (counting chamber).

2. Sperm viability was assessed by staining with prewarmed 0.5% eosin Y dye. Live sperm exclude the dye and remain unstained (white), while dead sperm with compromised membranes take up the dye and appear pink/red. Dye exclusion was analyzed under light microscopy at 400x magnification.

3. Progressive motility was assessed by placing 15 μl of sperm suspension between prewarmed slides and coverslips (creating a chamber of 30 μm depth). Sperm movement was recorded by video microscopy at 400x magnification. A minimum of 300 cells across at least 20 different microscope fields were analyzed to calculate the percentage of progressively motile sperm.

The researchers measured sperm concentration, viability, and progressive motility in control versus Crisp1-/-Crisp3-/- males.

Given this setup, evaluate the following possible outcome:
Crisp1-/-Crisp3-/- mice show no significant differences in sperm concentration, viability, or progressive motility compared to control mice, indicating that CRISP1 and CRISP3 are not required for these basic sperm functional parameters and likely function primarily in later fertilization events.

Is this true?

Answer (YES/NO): YES